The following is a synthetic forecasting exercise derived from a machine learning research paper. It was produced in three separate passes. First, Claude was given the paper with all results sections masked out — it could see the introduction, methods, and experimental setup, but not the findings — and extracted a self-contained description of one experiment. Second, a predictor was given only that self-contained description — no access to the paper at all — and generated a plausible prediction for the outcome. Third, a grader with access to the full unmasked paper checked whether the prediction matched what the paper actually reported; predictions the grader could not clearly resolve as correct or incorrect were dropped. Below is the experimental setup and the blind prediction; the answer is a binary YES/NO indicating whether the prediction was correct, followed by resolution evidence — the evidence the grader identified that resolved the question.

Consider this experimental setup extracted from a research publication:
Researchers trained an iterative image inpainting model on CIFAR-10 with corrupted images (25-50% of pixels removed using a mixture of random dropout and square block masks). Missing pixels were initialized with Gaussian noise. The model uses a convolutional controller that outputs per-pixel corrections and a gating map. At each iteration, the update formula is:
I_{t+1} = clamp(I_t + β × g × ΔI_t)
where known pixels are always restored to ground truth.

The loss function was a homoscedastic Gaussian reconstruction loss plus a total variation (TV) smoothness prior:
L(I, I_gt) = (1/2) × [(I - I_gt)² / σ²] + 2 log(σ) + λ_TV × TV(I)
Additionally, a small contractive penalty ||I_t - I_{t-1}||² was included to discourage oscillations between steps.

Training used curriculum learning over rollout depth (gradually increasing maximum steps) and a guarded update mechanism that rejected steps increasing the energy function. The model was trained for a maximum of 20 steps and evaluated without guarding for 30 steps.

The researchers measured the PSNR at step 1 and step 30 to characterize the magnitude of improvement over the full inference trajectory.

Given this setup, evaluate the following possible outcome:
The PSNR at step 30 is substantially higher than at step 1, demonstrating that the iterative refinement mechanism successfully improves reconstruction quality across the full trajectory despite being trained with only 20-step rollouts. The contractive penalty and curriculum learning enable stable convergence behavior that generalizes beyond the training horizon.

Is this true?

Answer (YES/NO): YES